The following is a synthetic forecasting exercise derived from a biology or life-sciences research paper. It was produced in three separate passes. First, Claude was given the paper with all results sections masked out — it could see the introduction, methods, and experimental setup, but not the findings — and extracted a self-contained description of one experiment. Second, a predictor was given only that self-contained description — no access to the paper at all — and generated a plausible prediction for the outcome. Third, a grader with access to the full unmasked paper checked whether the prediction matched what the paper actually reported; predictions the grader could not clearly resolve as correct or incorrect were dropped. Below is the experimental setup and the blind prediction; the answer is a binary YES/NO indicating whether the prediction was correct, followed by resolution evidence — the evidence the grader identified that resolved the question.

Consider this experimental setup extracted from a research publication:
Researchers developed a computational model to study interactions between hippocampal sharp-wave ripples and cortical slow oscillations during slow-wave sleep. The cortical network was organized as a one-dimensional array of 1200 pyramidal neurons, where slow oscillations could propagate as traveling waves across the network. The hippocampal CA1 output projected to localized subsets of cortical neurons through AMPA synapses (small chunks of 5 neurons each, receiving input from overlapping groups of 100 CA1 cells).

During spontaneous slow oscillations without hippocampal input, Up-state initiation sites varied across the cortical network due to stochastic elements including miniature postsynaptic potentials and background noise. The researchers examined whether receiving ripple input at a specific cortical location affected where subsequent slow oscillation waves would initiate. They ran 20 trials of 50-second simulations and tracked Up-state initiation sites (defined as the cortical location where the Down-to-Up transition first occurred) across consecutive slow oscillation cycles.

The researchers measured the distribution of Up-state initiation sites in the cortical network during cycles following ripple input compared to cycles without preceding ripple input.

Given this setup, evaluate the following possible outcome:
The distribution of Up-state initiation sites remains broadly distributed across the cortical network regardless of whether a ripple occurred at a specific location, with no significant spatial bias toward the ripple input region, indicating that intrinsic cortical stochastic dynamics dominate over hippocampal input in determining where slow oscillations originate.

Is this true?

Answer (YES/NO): NO